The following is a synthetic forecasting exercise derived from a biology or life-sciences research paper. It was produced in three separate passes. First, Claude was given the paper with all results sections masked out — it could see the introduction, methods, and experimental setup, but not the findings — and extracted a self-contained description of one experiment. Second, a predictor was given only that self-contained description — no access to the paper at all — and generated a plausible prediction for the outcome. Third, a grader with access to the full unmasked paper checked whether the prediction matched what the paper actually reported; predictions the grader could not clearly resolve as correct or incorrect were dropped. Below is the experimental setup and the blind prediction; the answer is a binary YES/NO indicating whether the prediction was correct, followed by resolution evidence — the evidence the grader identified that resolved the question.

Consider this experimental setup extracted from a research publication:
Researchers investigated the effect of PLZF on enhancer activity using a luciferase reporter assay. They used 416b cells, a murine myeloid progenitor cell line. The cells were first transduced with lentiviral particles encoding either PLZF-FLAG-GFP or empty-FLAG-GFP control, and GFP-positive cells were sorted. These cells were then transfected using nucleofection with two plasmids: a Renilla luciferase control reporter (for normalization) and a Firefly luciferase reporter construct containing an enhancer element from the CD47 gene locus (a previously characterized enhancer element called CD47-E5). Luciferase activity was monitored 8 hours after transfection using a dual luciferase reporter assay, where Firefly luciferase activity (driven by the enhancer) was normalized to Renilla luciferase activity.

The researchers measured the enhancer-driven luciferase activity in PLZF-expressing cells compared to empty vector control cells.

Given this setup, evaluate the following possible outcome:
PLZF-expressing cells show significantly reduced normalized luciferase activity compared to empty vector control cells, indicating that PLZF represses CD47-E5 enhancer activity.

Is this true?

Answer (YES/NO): YES